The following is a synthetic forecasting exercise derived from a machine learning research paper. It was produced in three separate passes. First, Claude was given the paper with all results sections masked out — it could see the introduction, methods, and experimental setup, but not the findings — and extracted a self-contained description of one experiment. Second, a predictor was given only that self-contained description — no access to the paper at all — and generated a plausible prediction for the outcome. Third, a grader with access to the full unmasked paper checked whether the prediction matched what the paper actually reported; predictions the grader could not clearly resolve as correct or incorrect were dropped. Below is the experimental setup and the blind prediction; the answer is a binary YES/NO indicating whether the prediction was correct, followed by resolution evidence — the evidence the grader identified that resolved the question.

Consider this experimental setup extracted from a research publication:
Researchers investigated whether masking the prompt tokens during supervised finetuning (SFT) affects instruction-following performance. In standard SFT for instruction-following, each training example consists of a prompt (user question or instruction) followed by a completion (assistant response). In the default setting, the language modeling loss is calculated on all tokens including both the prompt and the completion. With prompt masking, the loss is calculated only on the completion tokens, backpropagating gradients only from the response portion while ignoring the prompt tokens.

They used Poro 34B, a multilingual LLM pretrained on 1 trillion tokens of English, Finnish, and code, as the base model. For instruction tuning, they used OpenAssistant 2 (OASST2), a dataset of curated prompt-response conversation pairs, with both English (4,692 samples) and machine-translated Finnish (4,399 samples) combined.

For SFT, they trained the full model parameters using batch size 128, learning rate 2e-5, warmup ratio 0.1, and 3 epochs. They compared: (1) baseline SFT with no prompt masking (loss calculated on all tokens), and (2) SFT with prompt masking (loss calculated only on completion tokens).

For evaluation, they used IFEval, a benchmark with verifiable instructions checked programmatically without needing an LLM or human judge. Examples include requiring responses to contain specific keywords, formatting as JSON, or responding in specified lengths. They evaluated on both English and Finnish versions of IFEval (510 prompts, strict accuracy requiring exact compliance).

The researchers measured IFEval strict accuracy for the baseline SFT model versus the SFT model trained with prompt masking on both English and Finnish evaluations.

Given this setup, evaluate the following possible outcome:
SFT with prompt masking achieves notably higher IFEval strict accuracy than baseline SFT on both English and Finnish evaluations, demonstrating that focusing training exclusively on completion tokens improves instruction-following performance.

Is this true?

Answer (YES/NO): NO